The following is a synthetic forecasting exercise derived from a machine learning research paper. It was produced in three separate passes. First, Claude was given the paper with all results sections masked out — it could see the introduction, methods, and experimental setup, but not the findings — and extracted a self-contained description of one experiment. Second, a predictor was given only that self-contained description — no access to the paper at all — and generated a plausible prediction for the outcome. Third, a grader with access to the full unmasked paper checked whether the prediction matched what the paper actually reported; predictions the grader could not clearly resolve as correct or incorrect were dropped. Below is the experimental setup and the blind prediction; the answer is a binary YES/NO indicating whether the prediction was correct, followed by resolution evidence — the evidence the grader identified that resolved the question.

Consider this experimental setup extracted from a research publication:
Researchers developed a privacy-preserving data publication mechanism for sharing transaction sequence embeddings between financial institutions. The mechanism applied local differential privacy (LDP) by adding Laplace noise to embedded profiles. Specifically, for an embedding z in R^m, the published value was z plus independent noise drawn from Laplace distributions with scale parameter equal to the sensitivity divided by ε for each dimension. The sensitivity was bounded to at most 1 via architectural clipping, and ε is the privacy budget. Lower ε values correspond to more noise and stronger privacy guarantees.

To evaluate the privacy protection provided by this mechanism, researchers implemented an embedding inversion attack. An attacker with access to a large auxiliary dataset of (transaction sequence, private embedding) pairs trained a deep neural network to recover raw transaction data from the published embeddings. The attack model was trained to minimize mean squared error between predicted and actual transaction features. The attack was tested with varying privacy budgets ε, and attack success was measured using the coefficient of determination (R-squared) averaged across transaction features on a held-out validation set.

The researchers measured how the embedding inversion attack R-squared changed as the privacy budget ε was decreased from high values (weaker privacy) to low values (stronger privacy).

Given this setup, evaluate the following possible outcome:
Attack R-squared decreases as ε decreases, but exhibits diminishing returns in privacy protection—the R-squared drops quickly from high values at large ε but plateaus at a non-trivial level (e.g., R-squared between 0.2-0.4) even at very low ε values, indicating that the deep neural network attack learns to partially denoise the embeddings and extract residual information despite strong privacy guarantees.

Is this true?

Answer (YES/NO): NO